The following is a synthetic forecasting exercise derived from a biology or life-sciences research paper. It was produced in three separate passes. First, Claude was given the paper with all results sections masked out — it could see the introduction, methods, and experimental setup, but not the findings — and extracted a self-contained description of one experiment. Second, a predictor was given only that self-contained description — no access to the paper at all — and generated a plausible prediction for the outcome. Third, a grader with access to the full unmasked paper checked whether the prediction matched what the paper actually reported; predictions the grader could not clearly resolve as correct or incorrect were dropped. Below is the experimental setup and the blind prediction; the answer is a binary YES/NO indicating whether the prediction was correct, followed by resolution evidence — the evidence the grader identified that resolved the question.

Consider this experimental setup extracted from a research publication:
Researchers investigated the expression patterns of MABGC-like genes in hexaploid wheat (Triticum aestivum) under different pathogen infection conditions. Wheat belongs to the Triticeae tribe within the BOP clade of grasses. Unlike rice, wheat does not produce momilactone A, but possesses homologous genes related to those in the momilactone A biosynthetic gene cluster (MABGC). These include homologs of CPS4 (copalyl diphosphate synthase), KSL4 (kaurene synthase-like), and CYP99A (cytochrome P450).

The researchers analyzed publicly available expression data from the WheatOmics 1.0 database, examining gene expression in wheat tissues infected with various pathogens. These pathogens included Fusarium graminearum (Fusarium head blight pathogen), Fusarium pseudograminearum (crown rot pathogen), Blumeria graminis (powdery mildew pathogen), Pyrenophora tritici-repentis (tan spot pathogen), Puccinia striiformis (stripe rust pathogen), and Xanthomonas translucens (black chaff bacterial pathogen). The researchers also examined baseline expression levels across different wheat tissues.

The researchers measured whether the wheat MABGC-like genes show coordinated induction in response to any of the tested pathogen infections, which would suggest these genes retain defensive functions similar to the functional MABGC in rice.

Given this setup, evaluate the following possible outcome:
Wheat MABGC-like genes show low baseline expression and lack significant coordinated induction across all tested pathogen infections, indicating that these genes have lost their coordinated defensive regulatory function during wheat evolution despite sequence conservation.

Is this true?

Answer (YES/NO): NO